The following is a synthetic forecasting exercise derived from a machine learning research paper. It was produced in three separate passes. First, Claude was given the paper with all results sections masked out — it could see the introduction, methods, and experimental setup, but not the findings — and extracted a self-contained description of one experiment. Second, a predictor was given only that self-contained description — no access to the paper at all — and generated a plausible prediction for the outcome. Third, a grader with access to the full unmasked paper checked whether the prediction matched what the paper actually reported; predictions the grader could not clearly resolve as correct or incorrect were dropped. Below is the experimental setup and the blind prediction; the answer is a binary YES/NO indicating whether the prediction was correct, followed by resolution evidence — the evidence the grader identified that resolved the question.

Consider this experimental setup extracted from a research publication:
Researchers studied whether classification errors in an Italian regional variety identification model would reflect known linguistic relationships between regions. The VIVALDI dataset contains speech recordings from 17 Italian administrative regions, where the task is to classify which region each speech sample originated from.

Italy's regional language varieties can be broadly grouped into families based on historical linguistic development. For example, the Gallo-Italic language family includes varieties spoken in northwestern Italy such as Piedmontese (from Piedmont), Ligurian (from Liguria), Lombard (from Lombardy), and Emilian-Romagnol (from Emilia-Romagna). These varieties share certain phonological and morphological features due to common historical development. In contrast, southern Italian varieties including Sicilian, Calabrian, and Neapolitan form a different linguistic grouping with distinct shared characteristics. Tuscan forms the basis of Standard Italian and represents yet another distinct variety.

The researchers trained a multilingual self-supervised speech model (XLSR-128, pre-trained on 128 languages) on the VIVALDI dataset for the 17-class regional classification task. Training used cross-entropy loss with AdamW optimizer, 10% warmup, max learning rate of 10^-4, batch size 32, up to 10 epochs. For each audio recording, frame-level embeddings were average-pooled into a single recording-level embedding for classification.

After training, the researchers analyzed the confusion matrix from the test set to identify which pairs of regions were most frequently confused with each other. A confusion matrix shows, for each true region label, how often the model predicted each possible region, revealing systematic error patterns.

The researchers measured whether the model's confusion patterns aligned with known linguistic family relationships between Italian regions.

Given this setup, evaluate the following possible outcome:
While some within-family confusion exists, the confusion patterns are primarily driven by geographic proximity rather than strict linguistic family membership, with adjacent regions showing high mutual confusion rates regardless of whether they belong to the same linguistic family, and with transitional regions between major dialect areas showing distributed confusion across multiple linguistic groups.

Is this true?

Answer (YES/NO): NO